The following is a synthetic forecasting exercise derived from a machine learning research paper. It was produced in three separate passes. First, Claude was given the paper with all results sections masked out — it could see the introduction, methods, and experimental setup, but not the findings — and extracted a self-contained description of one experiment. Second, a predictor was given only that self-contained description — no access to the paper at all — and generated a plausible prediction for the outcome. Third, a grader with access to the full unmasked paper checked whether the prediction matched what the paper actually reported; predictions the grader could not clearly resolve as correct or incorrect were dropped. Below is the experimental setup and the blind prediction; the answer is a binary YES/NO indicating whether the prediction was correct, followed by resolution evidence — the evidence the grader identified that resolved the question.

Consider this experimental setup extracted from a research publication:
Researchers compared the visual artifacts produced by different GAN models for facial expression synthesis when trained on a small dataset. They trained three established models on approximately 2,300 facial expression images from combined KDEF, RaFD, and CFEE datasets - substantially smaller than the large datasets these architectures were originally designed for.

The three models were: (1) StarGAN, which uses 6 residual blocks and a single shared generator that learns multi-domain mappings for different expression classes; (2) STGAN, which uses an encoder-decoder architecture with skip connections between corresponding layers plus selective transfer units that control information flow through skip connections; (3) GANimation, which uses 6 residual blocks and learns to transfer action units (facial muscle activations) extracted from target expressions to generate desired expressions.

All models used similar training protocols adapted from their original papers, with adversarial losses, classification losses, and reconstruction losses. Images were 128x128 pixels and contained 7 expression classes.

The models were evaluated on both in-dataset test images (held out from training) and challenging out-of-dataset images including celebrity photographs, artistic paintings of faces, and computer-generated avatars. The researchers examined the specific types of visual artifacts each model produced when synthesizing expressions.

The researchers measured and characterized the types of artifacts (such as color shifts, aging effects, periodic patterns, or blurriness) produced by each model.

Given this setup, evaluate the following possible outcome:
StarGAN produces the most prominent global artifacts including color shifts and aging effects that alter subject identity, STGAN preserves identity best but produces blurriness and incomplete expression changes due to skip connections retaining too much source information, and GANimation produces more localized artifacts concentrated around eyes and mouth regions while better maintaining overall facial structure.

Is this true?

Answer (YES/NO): NO